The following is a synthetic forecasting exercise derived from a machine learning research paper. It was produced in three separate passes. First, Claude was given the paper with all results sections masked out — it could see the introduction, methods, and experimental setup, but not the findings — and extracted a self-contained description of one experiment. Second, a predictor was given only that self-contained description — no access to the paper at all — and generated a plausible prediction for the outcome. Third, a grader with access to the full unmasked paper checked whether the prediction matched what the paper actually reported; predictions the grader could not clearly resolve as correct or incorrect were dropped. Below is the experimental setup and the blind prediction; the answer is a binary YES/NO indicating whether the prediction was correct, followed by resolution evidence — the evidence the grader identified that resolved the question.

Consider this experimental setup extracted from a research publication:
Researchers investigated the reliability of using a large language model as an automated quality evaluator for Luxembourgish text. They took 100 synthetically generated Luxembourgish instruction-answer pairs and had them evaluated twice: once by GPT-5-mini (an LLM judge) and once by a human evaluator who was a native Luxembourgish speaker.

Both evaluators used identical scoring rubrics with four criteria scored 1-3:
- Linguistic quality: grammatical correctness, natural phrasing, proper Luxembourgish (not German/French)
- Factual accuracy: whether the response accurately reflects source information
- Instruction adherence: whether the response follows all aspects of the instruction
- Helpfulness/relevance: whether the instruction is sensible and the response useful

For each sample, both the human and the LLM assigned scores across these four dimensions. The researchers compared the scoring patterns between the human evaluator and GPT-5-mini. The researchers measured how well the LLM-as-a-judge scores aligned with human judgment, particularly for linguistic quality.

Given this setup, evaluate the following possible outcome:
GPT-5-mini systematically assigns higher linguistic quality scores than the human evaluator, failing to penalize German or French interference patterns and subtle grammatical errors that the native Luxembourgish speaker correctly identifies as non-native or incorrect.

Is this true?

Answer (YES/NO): YES